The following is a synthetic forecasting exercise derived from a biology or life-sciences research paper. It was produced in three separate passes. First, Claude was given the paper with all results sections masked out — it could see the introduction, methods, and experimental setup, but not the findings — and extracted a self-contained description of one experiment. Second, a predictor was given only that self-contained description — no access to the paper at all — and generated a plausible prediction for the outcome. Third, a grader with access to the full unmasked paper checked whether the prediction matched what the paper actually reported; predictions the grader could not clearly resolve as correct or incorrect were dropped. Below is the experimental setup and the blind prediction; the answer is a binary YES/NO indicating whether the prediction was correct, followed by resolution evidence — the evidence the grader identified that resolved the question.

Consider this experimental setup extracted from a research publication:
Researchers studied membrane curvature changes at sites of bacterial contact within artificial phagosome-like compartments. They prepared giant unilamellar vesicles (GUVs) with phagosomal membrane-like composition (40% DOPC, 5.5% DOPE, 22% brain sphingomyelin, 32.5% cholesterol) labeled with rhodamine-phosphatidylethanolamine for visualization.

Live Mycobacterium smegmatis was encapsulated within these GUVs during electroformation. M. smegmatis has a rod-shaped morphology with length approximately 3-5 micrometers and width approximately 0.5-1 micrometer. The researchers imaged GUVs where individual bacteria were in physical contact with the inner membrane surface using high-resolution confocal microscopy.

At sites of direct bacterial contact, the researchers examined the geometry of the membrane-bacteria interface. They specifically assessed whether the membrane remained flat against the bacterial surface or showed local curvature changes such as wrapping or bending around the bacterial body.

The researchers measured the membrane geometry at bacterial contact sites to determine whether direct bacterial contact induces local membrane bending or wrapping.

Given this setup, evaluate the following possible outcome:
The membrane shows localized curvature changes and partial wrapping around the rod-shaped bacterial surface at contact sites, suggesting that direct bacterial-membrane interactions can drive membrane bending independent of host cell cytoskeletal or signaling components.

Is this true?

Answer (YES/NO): YES